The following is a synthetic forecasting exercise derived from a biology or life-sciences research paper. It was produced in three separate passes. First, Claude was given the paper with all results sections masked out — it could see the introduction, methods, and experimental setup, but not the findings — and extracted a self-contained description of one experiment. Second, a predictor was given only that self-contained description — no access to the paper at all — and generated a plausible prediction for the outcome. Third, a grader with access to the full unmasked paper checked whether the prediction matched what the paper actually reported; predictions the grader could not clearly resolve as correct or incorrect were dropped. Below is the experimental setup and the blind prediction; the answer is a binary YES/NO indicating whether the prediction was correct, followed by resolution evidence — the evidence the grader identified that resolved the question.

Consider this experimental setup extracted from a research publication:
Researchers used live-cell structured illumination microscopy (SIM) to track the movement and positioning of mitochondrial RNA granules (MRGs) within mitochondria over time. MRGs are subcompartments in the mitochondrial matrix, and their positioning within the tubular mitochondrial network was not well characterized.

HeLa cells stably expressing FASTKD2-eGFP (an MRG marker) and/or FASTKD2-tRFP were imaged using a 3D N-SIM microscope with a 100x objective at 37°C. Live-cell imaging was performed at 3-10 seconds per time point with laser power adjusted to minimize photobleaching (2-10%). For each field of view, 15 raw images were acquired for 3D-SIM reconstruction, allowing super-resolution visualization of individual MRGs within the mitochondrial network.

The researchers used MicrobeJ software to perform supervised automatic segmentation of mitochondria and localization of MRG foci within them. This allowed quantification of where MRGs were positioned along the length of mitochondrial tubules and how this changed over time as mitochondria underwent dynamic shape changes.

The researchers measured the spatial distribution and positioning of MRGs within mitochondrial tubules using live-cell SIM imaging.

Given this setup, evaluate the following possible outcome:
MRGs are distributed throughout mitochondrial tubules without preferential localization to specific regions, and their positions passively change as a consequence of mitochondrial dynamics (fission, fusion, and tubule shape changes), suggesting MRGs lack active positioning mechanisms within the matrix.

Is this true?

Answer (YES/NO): YES